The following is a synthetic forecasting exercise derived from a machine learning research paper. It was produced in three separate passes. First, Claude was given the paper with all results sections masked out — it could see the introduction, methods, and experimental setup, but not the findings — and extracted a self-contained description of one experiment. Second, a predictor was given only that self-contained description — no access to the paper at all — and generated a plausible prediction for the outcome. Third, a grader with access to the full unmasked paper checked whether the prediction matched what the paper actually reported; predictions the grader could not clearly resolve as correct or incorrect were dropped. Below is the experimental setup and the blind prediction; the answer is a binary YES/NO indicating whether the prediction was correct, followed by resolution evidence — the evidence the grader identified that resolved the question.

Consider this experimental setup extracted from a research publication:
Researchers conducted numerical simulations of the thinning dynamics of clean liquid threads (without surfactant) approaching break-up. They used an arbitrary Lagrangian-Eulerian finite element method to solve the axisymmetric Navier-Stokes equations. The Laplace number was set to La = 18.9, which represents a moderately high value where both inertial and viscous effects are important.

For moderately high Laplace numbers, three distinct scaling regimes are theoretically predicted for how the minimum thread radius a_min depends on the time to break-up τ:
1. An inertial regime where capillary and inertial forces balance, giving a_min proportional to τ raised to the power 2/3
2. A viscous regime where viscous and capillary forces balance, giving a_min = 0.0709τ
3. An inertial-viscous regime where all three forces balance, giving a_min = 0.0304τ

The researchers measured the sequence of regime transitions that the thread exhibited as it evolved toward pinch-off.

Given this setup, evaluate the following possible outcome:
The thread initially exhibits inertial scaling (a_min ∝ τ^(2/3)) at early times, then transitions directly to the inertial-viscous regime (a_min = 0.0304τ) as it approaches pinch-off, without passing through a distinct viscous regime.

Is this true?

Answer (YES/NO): NO